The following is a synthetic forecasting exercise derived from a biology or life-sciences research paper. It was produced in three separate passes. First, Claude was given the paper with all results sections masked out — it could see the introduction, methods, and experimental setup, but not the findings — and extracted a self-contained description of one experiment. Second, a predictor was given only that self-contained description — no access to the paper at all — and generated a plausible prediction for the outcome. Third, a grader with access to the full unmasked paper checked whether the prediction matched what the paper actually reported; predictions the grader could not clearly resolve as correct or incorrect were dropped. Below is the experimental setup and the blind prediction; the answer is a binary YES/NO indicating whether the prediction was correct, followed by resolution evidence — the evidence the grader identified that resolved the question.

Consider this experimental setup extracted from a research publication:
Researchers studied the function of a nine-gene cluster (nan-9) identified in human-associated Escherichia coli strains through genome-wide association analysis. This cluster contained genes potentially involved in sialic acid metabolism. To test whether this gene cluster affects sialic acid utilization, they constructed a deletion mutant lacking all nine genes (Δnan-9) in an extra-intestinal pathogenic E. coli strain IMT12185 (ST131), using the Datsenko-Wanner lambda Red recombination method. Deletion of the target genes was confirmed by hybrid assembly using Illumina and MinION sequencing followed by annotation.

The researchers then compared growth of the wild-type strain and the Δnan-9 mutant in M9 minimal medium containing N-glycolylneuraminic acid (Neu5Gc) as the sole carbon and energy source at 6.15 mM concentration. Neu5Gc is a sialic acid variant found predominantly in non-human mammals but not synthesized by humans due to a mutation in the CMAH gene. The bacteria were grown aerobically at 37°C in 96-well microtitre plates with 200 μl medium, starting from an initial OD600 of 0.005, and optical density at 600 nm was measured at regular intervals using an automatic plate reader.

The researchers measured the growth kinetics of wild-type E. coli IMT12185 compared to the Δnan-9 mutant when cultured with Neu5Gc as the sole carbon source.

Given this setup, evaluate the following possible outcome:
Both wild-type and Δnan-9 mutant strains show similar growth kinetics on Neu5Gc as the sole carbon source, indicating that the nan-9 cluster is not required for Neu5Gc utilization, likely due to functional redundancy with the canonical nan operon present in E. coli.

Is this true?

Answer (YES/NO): NO